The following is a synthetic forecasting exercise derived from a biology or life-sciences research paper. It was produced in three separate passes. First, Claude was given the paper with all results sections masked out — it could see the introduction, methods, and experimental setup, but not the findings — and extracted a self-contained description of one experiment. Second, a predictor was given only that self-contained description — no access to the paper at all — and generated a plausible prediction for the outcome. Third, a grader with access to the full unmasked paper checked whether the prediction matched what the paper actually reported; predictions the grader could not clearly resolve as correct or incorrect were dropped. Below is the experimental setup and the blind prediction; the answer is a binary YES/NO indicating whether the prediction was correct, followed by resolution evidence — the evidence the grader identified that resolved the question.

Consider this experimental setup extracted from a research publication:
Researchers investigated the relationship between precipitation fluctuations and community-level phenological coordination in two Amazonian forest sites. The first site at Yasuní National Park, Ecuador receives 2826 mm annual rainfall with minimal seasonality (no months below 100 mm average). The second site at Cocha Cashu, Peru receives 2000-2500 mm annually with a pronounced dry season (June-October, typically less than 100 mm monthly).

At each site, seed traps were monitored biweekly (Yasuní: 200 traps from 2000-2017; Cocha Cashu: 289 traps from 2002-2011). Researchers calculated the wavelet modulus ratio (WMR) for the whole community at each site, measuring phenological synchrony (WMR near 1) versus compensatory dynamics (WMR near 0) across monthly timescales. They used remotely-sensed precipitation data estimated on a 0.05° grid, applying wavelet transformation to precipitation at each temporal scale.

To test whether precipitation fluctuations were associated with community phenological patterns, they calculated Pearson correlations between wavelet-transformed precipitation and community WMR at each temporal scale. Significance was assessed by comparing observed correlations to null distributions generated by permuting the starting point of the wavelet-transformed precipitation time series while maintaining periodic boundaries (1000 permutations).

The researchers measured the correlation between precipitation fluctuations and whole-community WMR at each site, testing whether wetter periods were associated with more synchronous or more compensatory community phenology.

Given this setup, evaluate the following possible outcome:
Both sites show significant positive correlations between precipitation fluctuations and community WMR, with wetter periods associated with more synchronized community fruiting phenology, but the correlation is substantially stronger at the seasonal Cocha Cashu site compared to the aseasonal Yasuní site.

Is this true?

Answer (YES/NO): NO